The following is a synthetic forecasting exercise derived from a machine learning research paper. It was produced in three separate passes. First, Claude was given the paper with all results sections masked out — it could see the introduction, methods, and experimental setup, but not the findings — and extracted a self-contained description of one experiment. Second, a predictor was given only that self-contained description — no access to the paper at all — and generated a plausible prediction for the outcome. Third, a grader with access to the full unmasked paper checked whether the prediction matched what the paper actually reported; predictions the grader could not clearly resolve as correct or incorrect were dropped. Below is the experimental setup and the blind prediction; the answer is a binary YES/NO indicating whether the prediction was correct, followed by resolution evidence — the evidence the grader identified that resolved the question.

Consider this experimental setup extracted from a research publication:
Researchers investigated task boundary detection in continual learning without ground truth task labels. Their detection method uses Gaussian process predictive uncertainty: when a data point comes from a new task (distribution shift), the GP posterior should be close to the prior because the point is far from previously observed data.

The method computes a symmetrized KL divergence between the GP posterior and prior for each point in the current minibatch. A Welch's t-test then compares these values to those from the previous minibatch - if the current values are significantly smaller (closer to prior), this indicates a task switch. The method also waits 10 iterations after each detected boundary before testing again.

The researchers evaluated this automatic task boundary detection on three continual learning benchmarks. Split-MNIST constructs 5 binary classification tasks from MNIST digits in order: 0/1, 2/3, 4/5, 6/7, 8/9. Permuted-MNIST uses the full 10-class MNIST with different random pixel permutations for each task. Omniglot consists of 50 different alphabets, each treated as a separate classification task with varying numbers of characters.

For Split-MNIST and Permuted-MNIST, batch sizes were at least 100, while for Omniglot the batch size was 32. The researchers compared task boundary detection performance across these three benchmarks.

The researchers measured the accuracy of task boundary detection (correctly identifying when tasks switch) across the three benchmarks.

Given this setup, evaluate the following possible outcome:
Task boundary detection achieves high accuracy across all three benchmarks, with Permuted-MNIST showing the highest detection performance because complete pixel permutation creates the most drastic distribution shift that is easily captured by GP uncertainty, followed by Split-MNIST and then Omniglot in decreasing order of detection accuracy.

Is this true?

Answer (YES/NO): NO